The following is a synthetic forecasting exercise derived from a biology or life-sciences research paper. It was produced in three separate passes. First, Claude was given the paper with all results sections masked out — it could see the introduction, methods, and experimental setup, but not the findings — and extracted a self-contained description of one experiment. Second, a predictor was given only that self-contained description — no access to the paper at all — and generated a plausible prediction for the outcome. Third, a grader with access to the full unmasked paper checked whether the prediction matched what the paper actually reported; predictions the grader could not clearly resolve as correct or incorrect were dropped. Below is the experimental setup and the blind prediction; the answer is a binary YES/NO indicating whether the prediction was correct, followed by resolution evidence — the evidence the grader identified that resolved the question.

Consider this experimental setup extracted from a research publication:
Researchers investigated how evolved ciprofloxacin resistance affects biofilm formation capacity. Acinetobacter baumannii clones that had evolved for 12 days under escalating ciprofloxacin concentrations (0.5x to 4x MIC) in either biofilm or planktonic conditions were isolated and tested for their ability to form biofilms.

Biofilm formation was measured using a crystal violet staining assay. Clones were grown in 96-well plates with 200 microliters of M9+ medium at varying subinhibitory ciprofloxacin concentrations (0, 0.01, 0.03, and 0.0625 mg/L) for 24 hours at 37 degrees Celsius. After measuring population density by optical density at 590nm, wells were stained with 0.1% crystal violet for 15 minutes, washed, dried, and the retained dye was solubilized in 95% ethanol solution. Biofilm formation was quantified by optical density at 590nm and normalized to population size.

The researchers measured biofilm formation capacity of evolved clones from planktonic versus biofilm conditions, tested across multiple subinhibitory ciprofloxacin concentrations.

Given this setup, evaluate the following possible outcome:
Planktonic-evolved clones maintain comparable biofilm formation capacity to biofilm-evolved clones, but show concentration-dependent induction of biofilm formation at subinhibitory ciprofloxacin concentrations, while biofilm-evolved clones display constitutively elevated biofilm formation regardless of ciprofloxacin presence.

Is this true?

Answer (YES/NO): NO